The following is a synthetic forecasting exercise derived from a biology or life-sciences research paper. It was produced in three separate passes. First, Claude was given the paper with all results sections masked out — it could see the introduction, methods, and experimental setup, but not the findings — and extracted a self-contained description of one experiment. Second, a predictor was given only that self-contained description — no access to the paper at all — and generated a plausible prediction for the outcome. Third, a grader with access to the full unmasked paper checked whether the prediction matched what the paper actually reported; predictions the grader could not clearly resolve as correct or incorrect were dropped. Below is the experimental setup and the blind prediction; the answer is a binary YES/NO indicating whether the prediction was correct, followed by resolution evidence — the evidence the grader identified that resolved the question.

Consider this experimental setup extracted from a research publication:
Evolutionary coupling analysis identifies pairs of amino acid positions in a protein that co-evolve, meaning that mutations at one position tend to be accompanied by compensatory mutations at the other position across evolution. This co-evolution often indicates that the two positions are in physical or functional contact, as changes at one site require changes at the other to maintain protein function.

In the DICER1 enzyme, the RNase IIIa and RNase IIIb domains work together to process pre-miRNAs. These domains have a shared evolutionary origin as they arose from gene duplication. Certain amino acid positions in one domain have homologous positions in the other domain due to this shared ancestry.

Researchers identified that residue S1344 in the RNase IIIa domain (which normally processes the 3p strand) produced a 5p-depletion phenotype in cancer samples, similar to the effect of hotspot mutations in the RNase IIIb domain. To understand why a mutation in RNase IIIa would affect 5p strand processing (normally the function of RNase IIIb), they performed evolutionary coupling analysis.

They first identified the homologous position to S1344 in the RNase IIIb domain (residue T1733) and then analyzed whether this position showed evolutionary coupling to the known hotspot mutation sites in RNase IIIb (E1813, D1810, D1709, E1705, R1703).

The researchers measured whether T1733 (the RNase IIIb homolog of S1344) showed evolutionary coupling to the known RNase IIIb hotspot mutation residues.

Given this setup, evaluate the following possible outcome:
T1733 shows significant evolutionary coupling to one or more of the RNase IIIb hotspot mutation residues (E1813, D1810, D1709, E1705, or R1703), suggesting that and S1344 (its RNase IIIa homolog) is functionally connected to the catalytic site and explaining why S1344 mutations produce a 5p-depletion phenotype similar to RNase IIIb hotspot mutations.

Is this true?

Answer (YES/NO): YES